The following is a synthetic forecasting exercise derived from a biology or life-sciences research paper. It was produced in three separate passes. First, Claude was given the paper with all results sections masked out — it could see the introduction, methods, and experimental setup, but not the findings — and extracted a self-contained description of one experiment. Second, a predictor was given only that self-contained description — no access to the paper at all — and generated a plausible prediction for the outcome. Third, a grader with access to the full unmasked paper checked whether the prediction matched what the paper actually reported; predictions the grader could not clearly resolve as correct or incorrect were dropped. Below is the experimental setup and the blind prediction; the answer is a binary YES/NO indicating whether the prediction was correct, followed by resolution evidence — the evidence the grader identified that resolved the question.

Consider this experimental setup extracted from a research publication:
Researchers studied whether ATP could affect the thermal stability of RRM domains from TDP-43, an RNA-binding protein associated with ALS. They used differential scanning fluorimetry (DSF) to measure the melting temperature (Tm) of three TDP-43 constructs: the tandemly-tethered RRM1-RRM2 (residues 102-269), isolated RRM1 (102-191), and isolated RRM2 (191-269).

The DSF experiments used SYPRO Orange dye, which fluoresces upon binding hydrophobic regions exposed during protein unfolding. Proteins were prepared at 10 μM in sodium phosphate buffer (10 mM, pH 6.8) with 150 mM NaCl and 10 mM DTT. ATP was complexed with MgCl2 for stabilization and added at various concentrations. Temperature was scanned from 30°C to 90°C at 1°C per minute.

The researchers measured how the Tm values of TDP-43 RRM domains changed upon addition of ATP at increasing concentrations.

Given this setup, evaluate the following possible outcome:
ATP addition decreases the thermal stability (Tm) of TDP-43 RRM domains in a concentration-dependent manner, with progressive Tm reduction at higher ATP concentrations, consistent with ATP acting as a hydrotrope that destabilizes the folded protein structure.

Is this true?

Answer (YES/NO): NO